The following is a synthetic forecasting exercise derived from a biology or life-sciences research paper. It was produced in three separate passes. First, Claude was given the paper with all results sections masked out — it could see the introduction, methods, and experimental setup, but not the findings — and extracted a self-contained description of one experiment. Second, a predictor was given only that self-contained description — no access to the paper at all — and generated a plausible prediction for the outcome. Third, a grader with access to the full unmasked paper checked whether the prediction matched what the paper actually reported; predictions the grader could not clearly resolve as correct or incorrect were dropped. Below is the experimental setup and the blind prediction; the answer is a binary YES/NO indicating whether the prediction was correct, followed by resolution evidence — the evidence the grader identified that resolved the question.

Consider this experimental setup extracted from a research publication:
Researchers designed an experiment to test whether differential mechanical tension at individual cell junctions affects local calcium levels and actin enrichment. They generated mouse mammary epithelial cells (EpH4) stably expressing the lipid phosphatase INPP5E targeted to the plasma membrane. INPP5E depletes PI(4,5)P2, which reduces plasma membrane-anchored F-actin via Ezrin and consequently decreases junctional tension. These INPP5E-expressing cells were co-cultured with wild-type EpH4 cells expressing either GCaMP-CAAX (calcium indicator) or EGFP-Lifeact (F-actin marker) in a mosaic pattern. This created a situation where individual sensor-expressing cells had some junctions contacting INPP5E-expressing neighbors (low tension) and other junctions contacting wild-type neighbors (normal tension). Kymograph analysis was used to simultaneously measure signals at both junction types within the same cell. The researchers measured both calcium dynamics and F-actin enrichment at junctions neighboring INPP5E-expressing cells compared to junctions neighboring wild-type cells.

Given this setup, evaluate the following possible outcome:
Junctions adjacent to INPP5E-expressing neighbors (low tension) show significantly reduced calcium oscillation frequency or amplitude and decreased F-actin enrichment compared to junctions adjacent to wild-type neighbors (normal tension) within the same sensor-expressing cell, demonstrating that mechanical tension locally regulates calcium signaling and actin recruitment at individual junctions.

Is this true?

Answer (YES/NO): YES